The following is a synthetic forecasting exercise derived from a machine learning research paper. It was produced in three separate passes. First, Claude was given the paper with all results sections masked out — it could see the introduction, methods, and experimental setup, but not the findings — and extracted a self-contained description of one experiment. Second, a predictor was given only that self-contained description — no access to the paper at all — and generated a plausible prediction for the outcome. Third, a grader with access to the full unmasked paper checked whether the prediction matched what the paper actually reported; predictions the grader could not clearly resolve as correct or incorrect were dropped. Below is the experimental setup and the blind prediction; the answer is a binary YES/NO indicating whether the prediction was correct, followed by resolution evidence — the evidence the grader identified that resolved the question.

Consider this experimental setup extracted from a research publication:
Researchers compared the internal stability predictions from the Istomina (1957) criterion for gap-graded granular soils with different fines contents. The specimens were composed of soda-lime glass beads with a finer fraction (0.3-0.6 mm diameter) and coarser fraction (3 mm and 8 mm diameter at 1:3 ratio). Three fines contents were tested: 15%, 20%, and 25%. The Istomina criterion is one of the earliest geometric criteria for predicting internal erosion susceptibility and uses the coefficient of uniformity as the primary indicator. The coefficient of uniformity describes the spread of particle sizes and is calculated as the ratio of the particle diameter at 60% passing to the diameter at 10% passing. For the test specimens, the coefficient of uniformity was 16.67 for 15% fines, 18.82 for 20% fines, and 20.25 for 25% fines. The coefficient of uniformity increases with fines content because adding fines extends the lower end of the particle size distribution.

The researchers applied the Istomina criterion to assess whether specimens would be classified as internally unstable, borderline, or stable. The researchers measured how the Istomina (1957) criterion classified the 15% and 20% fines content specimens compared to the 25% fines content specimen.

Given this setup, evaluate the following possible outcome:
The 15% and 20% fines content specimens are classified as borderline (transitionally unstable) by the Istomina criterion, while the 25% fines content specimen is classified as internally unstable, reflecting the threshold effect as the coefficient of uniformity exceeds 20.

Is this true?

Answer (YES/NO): YES